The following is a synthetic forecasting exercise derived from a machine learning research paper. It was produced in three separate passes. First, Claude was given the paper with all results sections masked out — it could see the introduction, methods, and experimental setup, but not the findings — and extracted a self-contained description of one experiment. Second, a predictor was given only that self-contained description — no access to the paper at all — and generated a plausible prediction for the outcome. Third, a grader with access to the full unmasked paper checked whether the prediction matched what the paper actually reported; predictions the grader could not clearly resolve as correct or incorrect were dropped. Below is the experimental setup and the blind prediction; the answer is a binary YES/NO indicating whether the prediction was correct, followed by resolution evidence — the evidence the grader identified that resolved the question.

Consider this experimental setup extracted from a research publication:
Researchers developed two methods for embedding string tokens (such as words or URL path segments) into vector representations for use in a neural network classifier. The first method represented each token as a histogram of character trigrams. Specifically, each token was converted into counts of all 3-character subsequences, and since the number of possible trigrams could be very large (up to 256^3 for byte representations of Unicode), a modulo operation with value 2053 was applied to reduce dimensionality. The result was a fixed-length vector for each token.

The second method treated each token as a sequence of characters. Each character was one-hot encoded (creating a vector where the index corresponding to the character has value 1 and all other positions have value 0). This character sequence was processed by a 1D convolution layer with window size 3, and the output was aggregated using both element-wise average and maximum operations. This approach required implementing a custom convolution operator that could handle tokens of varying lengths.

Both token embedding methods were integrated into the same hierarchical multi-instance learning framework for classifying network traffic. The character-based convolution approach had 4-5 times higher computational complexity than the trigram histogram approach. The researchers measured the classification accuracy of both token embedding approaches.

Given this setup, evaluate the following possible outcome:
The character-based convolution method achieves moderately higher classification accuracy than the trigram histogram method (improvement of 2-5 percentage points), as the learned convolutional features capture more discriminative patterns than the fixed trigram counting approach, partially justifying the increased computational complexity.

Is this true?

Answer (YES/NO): NO